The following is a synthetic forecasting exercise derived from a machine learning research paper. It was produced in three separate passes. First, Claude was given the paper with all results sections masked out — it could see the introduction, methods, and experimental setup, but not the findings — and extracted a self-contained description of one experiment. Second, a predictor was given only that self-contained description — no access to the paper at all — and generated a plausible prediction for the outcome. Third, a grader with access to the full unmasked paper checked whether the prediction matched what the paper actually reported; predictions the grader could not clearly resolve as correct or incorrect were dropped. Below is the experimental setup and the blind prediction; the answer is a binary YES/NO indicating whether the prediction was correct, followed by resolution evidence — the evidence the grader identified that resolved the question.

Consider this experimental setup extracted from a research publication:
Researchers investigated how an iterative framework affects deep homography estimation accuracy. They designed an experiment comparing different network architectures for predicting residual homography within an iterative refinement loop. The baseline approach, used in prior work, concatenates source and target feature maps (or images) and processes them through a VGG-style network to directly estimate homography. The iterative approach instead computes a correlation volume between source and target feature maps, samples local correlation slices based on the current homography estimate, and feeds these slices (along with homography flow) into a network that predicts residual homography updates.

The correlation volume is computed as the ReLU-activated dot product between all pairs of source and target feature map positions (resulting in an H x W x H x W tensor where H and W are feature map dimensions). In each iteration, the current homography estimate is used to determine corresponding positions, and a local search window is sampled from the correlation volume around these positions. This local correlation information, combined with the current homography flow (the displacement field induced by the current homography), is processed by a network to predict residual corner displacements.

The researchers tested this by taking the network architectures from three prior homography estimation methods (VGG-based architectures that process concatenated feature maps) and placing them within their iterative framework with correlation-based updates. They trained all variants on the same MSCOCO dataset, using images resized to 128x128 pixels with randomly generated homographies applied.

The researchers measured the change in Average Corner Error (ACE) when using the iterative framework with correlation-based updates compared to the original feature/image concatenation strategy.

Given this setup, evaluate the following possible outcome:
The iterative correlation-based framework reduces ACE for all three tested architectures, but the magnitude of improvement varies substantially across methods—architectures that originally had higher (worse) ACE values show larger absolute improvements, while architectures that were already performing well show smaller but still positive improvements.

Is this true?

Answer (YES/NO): NO